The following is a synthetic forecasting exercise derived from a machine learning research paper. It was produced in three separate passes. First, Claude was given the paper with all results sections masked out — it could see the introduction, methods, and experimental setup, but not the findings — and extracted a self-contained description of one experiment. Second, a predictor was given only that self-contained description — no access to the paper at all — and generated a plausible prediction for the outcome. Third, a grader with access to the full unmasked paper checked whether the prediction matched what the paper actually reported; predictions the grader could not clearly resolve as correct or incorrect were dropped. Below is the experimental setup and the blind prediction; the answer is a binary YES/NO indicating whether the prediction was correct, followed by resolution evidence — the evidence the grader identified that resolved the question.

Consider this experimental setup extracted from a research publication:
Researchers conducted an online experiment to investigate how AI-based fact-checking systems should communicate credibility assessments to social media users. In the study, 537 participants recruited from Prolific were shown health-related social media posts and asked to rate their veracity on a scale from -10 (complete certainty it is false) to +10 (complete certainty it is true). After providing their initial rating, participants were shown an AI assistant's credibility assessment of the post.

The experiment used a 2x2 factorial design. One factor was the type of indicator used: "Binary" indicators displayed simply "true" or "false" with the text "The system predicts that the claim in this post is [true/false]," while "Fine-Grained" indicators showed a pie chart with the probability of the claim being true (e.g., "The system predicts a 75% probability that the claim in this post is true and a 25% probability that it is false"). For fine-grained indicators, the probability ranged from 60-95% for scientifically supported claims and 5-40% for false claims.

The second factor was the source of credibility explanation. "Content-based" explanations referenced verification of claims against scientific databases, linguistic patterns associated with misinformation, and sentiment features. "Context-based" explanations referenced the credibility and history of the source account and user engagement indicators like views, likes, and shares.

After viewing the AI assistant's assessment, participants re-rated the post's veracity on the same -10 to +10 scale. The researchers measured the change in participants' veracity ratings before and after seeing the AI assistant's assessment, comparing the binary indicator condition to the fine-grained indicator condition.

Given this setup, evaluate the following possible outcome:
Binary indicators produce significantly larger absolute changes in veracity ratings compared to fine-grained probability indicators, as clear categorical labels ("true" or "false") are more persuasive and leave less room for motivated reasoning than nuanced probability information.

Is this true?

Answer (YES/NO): NO